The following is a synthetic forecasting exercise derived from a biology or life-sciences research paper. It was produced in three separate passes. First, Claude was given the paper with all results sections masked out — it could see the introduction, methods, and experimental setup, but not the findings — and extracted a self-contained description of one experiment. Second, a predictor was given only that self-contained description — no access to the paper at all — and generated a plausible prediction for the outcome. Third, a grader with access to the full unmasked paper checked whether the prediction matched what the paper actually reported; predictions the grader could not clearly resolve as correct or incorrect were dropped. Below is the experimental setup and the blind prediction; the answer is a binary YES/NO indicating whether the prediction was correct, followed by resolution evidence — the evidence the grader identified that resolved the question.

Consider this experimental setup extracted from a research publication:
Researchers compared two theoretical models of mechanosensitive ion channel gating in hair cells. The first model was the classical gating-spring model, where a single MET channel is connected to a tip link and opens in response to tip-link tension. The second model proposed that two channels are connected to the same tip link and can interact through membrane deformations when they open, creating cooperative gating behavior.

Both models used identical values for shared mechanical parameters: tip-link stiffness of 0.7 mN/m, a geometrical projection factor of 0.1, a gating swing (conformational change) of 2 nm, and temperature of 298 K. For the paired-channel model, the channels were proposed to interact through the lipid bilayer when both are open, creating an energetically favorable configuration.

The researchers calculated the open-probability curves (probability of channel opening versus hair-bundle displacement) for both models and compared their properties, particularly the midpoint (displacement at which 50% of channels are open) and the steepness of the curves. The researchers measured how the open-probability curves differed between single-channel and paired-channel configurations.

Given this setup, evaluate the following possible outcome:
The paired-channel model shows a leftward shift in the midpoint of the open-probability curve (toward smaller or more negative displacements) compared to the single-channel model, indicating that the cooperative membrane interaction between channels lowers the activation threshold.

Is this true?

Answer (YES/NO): YES